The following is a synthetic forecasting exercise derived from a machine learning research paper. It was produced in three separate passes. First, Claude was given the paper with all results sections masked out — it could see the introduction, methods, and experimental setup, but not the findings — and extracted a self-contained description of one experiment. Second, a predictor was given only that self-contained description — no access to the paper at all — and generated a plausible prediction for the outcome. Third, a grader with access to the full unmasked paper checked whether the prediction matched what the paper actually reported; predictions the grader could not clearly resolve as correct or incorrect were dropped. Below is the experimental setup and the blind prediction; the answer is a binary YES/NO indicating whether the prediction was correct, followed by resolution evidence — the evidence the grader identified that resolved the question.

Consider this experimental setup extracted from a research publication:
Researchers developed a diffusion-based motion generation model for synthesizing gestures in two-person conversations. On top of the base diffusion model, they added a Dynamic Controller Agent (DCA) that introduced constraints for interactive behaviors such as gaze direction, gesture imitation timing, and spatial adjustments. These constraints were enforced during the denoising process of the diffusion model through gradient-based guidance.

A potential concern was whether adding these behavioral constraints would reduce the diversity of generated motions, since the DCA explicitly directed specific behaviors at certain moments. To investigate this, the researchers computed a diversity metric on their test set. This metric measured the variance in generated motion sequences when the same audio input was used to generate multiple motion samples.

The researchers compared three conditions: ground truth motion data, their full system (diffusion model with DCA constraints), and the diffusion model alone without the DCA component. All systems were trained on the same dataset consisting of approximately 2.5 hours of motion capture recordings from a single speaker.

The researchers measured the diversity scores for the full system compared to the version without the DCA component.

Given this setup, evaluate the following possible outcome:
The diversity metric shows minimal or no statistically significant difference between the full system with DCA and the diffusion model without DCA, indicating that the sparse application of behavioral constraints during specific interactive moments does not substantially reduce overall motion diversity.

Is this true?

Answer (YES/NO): YES